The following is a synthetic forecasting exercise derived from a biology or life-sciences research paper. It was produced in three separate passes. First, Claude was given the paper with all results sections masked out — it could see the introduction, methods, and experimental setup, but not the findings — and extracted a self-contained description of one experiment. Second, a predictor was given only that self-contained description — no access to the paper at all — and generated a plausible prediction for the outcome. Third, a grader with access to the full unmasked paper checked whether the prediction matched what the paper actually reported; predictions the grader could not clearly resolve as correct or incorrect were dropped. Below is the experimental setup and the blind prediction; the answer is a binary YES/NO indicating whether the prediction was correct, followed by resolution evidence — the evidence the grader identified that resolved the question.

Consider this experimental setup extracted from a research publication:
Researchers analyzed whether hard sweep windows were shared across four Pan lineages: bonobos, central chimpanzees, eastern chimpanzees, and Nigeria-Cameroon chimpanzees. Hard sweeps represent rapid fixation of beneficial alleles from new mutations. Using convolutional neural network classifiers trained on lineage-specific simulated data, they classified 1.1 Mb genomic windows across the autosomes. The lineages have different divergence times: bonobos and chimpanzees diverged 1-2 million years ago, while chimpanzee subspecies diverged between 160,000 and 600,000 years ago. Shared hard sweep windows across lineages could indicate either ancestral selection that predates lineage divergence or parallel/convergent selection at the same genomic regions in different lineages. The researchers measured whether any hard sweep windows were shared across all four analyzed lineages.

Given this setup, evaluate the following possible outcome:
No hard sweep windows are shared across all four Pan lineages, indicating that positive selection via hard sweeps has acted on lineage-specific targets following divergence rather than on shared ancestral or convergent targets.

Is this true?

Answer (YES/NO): YES